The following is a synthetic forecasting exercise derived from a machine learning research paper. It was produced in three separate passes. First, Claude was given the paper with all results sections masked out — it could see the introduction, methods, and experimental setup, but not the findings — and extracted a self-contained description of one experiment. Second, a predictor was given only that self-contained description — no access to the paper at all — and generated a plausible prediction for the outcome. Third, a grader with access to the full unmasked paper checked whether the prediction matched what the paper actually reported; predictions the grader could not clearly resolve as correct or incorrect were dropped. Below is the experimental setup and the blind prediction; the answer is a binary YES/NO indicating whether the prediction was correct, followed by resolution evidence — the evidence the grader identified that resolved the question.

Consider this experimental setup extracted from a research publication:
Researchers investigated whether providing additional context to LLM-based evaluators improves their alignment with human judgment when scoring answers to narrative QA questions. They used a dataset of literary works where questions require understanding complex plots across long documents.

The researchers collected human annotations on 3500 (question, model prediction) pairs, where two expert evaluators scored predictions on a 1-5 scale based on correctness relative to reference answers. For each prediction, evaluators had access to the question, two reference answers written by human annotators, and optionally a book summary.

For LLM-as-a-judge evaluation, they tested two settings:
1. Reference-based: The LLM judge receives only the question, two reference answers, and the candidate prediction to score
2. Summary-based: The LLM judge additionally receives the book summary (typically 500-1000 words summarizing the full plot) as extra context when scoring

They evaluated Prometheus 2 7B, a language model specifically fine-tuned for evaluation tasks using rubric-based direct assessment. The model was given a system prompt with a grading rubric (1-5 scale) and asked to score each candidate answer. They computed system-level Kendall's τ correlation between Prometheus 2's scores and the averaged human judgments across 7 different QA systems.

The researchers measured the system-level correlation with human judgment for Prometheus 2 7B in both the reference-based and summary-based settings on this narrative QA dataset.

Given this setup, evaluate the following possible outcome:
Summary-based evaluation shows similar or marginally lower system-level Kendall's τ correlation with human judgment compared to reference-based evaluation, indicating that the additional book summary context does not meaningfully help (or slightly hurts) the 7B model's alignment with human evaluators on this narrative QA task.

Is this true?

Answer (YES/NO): NO